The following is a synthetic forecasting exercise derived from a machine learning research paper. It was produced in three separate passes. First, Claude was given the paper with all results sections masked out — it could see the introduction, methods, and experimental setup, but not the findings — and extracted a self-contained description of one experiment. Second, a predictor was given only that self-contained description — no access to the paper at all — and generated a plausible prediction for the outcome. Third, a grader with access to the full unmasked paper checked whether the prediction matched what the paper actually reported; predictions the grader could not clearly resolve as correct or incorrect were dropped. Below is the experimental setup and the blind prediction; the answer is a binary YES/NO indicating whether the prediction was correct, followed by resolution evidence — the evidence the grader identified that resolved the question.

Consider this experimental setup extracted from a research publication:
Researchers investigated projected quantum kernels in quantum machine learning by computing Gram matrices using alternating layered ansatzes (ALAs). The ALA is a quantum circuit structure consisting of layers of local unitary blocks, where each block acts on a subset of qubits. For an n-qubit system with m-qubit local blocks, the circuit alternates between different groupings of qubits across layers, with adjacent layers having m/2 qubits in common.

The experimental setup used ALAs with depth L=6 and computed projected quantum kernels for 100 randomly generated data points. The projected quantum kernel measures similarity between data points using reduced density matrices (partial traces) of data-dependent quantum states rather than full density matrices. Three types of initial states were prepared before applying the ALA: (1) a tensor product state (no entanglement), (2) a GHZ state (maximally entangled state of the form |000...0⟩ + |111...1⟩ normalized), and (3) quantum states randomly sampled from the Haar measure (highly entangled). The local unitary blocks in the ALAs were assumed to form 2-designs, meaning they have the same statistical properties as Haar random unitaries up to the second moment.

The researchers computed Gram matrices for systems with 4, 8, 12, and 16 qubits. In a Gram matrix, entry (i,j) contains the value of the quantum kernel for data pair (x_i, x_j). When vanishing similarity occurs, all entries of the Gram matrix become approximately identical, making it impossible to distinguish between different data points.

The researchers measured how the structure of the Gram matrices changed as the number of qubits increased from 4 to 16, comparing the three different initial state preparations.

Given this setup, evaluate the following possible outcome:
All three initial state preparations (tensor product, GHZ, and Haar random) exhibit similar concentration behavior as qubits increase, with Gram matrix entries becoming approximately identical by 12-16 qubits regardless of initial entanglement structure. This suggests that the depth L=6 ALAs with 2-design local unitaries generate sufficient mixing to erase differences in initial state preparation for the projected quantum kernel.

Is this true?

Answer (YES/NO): NO